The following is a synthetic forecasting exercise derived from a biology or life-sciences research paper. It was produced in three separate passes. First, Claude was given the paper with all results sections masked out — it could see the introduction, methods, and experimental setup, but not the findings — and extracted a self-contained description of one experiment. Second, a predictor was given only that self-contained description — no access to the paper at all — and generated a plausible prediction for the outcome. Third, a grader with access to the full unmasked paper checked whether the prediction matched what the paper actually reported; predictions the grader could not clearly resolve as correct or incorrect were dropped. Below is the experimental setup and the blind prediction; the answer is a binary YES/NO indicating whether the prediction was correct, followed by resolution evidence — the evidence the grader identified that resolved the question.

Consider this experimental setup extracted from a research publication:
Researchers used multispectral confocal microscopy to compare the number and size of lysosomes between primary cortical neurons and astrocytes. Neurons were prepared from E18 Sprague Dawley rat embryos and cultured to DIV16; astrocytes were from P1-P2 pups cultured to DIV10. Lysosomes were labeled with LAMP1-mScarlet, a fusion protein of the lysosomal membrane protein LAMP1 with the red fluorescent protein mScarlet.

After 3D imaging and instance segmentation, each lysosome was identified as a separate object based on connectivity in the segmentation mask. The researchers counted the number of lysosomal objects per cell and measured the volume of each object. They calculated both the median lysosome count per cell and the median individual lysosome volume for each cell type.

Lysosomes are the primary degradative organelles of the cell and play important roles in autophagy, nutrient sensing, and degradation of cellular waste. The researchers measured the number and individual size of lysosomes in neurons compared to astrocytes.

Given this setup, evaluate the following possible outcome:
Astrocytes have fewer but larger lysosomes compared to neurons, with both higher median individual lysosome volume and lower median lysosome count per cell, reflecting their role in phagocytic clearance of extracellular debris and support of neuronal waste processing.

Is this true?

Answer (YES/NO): NO